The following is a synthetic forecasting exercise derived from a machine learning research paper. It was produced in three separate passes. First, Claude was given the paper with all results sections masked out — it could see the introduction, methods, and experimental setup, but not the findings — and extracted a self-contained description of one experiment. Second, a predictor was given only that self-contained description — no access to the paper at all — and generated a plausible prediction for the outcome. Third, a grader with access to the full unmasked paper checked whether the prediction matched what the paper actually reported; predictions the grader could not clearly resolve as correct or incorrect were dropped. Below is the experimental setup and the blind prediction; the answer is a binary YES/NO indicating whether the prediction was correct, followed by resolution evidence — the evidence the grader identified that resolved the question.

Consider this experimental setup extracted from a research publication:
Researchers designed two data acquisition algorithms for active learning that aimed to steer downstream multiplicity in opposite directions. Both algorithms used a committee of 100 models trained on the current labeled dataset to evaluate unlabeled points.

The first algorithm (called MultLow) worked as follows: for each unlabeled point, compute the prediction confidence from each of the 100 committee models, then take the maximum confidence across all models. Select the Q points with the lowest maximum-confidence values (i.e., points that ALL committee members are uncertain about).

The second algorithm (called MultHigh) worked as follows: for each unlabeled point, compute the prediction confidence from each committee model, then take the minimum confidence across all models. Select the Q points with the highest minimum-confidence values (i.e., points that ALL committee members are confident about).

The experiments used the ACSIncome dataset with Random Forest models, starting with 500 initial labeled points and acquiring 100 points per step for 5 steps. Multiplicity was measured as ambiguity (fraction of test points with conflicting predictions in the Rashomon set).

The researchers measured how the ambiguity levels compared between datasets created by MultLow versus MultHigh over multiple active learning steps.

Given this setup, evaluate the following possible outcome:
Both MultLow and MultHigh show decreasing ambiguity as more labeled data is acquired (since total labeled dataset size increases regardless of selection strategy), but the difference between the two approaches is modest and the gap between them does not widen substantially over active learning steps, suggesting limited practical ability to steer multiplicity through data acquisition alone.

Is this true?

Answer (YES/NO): NO